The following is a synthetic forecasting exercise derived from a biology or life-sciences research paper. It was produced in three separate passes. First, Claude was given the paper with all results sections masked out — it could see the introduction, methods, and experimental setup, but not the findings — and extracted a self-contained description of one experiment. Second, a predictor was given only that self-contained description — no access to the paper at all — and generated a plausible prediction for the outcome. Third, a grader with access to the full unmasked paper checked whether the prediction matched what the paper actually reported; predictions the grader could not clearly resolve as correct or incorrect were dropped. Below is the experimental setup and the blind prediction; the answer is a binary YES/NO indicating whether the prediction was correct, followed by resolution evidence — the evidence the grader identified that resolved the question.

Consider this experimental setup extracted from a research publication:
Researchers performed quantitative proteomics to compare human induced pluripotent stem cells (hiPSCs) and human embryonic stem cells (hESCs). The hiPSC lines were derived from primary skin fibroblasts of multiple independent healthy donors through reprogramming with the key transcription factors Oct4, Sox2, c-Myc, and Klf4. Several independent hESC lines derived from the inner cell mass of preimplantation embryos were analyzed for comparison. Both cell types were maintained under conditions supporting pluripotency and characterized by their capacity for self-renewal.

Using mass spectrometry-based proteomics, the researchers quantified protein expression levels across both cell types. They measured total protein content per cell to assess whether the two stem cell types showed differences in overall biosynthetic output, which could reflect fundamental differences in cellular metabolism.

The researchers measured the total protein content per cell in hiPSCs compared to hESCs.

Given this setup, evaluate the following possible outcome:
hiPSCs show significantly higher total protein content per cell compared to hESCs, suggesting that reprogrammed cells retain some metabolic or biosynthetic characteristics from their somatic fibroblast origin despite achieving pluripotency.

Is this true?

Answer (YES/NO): YES